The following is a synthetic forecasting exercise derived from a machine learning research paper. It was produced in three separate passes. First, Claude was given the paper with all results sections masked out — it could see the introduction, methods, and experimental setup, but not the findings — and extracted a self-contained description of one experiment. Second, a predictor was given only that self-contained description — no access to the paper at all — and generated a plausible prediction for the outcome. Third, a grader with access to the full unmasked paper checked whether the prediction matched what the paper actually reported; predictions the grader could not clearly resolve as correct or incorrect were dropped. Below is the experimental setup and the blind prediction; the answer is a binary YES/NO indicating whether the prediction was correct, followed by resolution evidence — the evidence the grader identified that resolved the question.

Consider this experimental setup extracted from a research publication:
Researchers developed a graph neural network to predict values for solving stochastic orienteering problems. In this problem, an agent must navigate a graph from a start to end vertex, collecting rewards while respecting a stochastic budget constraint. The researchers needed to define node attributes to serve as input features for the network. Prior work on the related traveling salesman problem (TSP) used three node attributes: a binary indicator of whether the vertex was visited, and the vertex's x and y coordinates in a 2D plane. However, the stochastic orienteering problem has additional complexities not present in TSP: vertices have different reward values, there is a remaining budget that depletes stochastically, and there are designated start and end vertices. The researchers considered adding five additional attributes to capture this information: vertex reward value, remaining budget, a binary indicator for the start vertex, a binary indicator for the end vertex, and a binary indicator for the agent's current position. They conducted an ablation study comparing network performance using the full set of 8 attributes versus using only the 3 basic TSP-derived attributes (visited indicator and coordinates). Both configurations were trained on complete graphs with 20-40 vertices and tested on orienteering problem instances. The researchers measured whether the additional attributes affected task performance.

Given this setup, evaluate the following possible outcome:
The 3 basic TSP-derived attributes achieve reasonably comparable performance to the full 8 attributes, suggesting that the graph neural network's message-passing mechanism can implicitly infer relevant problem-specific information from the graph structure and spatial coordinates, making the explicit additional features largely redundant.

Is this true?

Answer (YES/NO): NO